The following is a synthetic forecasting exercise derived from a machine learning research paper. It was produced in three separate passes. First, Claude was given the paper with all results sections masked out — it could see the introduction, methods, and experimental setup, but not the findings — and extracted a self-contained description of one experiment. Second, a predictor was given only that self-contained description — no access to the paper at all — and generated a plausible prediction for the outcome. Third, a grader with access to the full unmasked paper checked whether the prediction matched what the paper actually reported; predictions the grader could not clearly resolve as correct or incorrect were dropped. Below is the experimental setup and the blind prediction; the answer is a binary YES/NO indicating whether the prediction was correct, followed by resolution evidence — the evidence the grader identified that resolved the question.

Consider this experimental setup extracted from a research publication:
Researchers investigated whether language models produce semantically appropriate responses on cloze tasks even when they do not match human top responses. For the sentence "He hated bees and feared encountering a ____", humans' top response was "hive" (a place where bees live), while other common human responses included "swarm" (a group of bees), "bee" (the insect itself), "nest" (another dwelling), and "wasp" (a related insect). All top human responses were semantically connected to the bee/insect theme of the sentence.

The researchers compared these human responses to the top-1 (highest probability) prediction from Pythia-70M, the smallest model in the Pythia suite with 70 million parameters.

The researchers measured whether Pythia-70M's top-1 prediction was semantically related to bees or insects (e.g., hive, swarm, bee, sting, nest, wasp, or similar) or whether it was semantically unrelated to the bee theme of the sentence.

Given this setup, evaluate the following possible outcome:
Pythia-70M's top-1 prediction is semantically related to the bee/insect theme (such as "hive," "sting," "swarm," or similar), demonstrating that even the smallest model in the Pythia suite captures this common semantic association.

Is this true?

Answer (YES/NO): NO